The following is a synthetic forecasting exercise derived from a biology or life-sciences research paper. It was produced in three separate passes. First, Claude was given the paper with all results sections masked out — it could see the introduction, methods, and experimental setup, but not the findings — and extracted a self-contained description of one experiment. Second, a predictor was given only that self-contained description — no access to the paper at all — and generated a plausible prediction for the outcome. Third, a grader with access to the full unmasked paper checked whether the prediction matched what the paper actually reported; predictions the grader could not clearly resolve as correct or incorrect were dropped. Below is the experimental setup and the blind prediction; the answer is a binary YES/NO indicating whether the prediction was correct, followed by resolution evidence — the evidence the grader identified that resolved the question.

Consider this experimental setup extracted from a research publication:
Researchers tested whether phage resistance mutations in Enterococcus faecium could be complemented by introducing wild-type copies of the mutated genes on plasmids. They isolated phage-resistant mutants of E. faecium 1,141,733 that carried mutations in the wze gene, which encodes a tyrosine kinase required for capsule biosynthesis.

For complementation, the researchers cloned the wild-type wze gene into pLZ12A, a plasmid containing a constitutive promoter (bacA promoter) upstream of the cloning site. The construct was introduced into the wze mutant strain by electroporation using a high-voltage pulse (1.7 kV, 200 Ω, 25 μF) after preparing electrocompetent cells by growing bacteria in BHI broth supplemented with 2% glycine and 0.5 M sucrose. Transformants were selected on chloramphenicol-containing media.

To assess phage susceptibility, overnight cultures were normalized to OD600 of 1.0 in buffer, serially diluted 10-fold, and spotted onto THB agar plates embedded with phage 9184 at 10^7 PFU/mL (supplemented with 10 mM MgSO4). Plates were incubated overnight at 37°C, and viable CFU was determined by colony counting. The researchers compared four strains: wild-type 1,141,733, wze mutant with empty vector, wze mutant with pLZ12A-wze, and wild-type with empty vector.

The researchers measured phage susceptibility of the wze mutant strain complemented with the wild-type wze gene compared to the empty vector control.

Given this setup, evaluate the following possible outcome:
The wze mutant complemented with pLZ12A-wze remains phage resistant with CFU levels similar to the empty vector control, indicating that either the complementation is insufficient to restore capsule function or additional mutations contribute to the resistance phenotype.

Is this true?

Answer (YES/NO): YES